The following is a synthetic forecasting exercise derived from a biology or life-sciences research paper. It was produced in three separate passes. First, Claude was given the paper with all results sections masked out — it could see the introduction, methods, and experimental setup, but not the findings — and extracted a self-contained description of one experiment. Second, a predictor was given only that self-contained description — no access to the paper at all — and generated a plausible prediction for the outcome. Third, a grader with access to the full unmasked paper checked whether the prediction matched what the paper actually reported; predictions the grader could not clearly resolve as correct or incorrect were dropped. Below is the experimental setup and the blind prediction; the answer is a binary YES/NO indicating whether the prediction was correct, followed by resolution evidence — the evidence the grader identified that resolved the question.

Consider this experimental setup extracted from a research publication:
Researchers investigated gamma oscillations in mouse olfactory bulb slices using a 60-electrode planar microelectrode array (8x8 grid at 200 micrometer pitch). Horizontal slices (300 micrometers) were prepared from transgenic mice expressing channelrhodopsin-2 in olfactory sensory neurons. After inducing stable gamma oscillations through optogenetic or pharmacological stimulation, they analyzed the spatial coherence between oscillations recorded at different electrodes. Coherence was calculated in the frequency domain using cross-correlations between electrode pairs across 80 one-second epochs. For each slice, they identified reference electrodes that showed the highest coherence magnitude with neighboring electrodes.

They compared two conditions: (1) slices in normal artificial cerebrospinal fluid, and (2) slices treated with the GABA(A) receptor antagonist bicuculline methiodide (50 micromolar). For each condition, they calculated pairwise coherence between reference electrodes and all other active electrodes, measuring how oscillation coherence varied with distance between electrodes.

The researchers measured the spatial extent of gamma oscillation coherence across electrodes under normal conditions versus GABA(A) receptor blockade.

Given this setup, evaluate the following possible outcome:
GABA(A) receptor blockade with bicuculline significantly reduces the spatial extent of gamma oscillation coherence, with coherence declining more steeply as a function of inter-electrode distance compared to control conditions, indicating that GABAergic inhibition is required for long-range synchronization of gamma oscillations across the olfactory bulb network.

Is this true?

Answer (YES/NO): YES